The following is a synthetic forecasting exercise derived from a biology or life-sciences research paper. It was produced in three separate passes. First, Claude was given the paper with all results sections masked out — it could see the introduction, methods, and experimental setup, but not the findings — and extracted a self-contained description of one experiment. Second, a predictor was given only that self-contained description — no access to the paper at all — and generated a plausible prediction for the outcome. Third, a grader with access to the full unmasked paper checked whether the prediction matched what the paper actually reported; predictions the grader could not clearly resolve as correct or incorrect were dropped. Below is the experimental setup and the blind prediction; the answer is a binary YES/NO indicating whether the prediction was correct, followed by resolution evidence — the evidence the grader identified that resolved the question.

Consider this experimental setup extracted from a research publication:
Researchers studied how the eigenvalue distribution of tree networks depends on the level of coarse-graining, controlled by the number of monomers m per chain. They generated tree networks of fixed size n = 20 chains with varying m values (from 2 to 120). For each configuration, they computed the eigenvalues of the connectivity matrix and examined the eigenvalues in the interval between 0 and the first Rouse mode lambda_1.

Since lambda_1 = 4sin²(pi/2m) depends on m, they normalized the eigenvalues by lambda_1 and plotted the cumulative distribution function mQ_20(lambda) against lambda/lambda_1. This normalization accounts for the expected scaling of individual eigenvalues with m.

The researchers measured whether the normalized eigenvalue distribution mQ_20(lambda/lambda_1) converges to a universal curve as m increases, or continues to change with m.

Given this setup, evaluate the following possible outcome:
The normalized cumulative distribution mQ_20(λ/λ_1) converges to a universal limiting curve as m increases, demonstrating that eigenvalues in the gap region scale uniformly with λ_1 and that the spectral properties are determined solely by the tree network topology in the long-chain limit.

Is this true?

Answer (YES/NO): YES